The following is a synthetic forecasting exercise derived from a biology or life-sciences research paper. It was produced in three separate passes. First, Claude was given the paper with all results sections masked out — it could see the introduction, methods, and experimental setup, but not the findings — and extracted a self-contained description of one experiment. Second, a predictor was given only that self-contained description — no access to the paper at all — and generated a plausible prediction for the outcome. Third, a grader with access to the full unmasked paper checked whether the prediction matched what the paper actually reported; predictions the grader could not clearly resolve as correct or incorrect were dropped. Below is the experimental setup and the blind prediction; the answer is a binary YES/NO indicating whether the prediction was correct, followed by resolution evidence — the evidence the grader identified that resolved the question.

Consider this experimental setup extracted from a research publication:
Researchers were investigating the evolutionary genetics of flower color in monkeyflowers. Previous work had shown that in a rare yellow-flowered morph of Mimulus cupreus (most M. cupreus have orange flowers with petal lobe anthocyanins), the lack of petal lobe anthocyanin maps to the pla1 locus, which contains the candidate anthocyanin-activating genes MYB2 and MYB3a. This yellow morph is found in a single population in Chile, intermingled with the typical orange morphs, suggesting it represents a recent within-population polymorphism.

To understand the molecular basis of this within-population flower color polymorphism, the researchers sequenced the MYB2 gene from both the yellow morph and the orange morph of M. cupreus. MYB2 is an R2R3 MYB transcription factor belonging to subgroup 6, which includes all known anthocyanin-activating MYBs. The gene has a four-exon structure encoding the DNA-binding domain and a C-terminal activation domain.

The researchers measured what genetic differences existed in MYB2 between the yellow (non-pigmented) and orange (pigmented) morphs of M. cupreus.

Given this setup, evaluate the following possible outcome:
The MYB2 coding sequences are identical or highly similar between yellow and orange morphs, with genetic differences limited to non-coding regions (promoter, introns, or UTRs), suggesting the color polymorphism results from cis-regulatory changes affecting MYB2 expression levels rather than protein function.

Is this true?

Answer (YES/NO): NO